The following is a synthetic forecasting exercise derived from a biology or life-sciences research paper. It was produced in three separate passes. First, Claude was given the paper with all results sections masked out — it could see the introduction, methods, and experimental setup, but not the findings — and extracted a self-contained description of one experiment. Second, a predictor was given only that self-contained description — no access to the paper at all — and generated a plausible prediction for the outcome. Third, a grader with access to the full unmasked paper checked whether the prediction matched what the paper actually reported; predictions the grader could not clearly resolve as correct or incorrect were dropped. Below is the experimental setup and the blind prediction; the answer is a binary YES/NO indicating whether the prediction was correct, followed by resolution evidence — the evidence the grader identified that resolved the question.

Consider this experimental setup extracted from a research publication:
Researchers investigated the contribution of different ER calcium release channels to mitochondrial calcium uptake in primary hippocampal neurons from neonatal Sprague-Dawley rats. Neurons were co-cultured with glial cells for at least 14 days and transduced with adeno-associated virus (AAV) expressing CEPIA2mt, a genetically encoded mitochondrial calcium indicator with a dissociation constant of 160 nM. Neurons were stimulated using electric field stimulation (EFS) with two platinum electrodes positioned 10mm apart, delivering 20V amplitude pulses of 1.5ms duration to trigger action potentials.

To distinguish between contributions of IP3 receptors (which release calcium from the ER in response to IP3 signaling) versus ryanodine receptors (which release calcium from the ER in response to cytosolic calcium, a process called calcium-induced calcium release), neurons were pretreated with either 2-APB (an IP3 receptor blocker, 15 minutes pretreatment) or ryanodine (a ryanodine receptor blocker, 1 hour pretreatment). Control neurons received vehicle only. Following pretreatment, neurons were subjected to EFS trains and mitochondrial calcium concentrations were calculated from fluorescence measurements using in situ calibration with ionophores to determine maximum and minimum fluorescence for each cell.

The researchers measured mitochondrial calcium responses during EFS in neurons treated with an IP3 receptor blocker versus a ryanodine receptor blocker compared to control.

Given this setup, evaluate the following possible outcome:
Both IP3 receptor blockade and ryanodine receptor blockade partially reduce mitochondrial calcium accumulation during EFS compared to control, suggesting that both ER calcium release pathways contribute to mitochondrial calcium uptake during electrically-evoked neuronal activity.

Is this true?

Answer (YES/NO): NO